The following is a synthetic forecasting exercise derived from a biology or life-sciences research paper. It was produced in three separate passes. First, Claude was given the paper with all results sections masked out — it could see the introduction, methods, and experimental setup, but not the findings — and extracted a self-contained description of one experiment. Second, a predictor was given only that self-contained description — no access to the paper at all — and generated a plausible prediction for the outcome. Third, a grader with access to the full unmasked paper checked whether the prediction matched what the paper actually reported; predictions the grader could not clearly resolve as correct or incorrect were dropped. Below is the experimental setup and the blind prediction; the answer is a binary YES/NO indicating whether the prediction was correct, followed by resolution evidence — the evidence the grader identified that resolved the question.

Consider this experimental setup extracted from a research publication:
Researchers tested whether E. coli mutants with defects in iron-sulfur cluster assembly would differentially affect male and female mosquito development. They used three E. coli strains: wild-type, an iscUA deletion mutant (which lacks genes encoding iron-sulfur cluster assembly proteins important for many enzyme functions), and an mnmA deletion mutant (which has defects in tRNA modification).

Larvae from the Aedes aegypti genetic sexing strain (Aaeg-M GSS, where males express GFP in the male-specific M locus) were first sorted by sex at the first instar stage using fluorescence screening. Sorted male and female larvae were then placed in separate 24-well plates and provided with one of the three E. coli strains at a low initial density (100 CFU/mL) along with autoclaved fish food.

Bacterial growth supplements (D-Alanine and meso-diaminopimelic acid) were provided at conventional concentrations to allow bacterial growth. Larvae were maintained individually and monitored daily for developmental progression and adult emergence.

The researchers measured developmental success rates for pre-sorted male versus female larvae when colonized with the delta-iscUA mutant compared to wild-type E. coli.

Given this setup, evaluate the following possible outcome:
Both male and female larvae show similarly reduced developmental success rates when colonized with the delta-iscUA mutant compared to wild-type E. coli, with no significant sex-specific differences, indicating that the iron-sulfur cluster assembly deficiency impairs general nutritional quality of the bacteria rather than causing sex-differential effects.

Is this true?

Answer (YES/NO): NO